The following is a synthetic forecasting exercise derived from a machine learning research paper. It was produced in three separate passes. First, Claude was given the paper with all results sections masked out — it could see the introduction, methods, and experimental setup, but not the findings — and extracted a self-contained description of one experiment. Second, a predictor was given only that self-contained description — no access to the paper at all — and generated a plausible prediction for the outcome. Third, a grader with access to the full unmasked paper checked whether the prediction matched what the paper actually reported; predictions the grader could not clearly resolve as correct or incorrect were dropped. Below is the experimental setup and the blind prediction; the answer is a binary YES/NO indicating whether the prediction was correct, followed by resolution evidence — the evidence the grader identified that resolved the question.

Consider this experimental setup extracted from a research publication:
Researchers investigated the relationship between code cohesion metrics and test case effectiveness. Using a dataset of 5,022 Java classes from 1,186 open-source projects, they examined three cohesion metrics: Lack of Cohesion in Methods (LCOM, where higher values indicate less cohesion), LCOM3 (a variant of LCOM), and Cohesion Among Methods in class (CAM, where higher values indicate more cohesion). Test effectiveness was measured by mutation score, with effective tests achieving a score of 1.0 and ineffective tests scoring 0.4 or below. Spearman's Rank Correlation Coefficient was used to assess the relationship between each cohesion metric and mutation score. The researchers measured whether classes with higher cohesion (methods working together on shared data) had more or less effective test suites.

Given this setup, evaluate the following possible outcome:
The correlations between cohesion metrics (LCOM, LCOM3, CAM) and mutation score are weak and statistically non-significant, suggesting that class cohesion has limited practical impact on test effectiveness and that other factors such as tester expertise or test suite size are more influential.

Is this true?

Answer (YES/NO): NO